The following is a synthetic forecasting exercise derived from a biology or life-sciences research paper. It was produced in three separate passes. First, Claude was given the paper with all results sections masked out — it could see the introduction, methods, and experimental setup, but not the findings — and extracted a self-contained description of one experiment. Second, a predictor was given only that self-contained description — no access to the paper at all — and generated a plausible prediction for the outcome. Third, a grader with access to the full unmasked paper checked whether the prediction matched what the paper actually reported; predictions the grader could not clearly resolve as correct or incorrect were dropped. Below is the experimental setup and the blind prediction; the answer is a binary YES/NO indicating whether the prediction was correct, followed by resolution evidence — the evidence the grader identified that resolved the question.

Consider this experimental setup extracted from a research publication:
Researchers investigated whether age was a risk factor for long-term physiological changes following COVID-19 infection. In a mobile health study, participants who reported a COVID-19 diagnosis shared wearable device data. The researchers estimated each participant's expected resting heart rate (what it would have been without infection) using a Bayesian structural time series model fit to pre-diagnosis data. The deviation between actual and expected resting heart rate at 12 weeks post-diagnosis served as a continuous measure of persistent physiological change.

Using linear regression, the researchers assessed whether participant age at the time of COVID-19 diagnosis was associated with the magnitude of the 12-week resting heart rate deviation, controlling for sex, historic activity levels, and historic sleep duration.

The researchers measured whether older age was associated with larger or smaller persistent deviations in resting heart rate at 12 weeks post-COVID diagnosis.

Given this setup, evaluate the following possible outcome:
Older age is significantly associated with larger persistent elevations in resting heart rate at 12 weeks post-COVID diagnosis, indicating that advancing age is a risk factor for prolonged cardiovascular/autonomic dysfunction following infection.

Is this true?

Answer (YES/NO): YES